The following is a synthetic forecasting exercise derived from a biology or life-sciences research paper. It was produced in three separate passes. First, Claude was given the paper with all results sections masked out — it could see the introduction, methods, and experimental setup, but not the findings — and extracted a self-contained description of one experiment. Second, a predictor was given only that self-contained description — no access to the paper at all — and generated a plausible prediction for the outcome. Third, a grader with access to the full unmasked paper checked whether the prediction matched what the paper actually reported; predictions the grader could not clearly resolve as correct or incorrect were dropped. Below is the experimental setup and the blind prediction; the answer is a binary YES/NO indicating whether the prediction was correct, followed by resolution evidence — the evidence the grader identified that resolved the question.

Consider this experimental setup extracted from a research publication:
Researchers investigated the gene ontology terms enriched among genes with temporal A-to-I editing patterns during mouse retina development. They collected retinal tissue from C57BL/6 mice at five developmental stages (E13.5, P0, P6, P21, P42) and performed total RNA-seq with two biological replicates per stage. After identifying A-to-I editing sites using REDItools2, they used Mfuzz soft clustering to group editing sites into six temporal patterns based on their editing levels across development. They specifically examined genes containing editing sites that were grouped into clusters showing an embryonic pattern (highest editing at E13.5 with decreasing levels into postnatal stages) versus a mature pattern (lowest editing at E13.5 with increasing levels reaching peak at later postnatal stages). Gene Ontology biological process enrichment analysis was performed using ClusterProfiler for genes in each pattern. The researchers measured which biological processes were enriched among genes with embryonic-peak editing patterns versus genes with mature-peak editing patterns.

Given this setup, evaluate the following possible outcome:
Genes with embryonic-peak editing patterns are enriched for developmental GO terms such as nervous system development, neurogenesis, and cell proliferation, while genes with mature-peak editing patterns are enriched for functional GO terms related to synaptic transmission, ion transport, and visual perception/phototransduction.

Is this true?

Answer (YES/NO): NO